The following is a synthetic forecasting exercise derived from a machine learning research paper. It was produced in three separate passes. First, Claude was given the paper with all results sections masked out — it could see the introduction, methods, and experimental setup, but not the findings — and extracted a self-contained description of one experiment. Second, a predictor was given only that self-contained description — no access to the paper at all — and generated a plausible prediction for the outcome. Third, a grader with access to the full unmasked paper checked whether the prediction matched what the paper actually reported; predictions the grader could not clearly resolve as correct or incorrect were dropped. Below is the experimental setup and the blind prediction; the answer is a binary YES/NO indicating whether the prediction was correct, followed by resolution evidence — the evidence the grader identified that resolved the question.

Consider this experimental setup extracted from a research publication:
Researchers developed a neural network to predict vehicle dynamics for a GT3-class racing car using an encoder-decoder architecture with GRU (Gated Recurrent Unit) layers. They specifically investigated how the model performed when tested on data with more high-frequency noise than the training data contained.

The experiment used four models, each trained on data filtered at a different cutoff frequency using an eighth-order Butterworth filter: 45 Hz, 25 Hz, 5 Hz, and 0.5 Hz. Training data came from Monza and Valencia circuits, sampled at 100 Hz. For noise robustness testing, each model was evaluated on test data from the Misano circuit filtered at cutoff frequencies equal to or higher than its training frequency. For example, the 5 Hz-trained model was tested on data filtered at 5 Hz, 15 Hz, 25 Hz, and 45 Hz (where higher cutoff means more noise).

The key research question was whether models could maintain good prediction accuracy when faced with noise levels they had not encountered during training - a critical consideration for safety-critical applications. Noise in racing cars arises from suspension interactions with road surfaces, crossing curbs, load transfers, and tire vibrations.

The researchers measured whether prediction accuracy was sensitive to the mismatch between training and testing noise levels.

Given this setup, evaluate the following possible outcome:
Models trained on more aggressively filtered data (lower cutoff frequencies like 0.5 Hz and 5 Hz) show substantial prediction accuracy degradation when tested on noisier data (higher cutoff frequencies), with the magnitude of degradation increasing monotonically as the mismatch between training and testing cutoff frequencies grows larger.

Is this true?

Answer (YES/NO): NO